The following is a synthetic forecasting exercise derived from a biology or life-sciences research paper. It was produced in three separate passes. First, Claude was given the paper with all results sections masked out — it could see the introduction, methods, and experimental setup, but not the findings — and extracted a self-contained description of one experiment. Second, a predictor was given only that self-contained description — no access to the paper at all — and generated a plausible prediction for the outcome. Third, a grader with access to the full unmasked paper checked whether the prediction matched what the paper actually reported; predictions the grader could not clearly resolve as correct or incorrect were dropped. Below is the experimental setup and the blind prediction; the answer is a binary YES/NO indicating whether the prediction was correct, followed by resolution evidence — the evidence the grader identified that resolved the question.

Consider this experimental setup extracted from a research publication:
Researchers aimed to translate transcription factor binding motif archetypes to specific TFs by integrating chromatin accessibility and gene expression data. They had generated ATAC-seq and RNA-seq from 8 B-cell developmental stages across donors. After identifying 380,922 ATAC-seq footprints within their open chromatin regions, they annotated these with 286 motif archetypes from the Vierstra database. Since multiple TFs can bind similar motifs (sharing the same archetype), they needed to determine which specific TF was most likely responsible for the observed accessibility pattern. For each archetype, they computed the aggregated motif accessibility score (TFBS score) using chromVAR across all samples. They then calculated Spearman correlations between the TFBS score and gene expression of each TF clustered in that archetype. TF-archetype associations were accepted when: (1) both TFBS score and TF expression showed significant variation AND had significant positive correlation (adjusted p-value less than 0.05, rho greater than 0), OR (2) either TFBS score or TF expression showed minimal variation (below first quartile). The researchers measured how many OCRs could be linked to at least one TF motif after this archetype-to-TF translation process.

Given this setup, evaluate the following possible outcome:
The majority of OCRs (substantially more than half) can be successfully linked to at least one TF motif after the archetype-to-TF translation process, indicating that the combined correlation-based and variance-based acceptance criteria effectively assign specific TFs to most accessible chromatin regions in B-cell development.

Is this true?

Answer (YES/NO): YES